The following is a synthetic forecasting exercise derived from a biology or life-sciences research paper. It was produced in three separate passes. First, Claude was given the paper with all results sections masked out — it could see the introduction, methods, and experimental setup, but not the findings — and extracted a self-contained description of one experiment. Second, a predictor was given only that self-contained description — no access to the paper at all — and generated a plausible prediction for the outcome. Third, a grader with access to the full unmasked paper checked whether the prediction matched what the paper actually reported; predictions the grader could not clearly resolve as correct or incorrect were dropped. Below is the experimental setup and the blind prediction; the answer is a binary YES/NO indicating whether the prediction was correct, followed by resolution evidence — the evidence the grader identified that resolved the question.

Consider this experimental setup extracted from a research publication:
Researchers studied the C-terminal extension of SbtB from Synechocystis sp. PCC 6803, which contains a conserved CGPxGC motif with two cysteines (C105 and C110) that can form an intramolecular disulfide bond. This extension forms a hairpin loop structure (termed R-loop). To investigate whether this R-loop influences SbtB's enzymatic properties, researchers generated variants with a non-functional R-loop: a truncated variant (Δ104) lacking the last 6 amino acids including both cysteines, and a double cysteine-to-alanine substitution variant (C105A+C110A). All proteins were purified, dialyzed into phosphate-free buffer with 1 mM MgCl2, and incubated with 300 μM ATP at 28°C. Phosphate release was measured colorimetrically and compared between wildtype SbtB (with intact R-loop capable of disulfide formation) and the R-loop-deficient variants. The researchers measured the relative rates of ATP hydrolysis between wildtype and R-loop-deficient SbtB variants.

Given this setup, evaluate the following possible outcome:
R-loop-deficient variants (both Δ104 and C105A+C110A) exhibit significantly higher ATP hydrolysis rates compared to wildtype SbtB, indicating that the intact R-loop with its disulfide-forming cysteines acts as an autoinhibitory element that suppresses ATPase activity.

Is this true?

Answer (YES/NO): NO